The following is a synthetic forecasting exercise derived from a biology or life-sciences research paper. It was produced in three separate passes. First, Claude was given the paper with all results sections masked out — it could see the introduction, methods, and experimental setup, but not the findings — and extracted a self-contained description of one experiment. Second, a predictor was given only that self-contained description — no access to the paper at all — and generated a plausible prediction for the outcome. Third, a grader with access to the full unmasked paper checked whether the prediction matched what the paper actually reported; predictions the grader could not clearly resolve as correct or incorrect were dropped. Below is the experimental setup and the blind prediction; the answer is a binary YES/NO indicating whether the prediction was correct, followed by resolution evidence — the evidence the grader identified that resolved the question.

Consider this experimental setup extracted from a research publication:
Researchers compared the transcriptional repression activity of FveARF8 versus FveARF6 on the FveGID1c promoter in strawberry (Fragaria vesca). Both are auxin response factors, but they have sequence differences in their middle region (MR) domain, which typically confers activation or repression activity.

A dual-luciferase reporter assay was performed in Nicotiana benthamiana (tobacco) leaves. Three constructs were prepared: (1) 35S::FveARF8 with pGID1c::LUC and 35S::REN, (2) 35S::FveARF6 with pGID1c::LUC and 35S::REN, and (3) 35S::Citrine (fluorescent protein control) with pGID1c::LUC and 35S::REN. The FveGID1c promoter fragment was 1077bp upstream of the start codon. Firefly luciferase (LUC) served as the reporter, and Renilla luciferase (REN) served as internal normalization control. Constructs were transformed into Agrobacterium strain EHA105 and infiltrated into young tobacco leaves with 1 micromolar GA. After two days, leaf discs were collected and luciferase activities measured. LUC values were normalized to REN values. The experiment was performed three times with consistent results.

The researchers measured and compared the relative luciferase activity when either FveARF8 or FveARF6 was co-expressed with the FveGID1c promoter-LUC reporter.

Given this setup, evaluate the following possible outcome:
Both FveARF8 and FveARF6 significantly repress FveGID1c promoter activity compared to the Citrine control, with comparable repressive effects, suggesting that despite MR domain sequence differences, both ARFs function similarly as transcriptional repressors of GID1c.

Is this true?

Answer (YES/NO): NO